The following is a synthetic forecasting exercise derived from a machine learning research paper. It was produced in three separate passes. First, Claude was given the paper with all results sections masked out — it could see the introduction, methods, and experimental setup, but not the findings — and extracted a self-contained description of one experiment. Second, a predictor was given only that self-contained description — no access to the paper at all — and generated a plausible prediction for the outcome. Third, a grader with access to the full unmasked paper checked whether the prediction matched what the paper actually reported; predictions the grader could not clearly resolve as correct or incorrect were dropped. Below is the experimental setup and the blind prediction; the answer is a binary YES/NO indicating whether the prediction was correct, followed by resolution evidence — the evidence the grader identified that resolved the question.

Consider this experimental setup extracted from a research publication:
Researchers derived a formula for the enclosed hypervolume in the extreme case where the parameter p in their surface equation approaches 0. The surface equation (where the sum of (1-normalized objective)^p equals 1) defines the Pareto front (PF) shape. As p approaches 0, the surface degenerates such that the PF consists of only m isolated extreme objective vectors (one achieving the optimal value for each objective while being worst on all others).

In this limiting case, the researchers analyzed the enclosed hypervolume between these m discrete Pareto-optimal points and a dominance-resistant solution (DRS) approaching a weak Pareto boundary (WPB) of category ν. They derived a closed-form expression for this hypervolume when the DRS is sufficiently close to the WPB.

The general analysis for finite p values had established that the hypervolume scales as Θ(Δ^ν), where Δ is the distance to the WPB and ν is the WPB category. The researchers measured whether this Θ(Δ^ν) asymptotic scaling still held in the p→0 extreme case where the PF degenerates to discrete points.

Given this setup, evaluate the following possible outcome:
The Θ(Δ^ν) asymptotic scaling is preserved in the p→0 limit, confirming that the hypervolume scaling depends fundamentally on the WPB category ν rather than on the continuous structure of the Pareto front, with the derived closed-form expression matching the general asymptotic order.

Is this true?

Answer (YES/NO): YES